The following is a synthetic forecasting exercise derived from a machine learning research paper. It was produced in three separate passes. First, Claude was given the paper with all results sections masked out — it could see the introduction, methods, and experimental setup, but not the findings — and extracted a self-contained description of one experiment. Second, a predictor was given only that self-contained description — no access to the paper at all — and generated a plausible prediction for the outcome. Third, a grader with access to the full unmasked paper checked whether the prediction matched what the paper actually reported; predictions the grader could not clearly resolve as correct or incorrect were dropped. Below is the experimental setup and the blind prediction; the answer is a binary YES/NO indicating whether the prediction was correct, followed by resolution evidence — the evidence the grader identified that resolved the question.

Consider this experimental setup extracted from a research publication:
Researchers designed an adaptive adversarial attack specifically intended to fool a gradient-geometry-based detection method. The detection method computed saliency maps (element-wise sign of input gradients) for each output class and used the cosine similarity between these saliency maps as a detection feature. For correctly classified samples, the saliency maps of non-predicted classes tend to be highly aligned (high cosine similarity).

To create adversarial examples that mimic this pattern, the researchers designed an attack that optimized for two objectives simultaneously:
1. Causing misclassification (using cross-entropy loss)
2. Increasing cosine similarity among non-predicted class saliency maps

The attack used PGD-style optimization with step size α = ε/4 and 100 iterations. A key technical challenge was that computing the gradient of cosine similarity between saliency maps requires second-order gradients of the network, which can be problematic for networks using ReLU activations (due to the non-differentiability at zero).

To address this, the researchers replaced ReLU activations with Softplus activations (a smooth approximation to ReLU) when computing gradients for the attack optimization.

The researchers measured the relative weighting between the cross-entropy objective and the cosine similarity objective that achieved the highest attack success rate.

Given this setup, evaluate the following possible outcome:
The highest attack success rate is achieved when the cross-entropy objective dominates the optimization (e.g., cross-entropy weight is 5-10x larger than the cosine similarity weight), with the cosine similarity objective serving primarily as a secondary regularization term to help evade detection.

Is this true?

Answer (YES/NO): NO